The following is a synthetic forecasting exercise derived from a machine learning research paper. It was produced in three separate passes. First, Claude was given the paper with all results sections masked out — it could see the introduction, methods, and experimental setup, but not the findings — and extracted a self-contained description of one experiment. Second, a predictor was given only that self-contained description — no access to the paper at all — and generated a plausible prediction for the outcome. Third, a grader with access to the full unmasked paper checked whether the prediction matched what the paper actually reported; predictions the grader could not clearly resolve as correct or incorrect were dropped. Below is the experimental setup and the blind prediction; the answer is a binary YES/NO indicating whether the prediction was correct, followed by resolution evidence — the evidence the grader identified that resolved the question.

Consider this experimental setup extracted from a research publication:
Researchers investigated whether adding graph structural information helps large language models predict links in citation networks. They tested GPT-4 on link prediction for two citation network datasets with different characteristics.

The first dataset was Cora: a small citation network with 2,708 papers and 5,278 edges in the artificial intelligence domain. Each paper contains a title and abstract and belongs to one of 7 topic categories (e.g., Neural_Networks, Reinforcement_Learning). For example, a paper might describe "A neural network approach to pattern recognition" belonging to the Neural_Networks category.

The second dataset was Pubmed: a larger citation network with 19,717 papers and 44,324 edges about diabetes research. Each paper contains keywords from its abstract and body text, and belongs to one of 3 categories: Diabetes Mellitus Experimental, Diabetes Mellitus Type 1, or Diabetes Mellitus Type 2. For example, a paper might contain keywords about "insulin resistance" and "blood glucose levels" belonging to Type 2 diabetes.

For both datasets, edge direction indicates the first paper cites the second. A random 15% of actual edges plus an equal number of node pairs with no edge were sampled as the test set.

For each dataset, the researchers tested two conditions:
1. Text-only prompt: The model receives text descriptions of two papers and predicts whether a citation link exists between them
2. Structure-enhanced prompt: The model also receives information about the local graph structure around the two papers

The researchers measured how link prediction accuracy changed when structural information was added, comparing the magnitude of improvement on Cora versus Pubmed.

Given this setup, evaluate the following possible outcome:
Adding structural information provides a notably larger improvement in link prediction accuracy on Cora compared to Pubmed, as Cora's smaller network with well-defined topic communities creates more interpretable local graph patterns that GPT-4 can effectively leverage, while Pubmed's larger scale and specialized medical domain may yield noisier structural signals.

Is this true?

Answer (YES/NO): YES